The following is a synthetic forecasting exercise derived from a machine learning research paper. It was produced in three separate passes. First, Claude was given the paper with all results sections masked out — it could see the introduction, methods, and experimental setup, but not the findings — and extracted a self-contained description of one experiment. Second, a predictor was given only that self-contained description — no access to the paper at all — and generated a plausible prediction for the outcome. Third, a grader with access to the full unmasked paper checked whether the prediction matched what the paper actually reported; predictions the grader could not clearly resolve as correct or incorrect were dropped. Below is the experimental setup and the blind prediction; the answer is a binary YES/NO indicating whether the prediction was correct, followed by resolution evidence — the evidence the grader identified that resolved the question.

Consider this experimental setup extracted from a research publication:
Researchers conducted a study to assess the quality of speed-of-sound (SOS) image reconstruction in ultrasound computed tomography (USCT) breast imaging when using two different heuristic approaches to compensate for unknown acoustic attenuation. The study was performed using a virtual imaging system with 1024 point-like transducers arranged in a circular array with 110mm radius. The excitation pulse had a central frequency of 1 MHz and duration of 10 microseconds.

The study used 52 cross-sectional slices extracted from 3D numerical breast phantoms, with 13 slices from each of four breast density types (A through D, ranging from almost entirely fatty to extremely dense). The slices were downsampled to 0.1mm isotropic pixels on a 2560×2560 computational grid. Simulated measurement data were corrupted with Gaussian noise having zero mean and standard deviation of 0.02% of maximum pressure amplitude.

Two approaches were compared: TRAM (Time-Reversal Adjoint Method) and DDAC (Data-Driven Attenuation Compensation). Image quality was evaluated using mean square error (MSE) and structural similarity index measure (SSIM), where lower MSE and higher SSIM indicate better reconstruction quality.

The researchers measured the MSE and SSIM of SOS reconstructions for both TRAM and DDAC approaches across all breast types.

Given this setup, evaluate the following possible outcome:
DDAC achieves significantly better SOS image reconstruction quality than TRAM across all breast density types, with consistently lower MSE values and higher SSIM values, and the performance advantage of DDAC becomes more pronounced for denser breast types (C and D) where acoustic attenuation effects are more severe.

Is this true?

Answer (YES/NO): NO